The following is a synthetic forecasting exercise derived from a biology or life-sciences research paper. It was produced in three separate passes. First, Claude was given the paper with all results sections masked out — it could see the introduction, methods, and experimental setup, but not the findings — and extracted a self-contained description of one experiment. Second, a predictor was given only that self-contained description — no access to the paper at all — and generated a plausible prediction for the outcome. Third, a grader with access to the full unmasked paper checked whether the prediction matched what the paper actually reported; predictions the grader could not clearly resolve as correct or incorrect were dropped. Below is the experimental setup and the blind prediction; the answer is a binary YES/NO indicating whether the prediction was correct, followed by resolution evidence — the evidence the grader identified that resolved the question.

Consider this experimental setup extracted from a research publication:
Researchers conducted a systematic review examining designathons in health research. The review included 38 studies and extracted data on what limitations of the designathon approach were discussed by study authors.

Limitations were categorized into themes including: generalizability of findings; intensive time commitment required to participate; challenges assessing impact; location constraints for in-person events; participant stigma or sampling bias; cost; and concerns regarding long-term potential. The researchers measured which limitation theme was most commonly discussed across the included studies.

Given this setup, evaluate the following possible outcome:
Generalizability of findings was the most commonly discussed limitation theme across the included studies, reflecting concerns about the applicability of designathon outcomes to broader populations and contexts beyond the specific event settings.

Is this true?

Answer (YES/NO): YES